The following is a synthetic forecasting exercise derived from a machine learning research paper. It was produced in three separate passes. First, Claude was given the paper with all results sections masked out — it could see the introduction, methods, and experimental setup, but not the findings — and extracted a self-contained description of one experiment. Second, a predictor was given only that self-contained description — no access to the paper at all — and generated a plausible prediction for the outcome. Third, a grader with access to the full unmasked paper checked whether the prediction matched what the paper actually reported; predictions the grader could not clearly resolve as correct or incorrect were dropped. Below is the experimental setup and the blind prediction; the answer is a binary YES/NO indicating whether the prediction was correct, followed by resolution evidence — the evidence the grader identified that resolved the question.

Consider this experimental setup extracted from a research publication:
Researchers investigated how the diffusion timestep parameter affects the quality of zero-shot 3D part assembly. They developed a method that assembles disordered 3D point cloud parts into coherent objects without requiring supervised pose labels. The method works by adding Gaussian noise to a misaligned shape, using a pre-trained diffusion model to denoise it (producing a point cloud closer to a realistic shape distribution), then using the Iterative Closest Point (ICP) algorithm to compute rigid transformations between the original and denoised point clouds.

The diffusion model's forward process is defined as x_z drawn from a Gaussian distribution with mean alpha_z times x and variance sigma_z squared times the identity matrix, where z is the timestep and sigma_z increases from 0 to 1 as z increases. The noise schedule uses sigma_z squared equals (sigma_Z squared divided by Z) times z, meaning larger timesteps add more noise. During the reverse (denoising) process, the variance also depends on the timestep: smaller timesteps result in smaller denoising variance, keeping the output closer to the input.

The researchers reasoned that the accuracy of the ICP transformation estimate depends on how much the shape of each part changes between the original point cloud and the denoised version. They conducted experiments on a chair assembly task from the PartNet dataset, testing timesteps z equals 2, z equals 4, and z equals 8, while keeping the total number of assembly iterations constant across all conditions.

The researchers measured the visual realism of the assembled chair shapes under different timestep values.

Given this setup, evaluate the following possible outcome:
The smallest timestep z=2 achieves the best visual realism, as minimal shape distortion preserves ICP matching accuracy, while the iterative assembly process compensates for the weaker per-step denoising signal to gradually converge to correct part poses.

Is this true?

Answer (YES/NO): YES